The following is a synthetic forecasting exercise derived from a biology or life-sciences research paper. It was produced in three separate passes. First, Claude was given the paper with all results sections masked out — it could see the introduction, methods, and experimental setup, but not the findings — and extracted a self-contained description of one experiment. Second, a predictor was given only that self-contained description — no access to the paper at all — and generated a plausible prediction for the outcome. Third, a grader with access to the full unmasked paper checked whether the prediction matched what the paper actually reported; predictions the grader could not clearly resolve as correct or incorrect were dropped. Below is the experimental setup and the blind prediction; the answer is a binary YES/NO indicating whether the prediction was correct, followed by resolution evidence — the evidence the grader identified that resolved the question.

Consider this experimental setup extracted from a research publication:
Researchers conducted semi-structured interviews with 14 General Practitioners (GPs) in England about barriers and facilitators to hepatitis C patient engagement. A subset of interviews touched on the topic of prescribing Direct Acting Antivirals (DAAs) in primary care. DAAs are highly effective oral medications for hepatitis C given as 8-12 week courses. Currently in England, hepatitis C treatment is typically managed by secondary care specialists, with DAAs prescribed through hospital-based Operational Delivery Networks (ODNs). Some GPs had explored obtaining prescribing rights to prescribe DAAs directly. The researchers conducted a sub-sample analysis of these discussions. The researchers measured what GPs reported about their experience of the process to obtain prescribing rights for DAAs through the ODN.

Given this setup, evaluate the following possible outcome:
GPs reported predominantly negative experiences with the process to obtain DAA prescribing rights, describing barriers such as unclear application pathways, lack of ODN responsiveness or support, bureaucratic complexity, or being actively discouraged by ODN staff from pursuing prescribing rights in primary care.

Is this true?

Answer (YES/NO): NO